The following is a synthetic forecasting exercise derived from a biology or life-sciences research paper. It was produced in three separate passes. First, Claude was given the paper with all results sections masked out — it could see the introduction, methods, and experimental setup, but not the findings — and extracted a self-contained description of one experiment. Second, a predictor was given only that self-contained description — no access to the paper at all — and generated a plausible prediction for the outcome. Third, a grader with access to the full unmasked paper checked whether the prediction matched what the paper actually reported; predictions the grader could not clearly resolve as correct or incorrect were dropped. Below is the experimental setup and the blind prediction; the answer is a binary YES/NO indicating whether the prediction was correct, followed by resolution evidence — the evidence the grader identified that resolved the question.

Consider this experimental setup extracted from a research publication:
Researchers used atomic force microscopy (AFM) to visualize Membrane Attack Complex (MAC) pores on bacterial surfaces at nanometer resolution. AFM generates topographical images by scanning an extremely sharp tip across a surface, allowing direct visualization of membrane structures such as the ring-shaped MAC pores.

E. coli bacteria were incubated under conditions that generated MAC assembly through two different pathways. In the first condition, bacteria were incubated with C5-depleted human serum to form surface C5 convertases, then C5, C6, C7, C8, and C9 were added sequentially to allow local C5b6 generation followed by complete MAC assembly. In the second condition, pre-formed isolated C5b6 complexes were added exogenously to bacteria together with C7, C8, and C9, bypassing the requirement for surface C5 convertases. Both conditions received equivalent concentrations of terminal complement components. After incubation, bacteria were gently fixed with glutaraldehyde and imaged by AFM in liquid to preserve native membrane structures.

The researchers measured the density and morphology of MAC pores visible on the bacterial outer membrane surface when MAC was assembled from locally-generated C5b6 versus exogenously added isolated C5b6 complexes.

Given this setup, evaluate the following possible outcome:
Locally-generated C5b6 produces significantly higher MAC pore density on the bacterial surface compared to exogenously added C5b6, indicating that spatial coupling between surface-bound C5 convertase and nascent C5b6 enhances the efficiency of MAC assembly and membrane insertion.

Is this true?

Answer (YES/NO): YES